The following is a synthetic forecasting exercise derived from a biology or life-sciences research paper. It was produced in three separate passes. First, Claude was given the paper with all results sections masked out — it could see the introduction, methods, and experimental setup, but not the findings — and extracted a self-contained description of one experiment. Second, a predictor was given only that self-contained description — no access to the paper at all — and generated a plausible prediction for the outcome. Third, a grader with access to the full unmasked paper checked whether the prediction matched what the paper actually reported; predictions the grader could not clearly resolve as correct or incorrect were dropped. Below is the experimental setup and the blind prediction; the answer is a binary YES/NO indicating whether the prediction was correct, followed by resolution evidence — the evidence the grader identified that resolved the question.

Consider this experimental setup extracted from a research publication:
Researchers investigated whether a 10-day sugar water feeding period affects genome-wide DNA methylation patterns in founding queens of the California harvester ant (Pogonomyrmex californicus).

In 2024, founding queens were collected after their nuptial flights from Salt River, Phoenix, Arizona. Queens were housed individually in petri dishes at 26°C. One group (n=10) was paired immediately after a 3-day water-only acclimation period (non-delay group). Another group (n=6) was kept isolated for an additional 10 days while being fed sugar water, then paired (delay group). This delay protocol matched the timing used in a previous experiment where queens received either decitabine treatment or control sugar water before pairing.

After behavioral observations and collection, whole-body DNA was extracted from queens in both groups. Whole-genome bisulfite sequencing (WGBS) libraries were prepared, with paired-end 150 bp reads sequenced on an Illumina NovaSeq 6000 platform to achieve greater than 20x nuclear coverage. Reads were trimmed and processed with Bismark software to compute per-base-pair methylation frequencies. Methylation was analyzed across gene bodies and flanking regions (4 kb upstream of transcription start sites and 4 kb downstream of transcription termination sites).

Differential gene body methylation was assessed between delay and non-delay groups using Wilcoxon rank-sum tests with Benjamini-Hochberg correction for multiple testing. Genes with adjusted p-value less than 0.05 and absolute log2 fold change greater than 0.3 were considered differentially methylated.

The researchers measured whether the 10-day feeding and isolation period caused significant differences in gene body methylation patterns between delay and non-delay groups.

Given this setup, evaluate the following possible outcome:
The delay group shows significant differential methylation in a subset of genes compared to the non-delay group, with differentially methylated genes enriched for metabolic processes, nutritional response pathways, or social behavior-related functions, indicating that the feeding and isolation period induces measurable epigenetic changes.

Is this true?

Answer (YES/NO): NO